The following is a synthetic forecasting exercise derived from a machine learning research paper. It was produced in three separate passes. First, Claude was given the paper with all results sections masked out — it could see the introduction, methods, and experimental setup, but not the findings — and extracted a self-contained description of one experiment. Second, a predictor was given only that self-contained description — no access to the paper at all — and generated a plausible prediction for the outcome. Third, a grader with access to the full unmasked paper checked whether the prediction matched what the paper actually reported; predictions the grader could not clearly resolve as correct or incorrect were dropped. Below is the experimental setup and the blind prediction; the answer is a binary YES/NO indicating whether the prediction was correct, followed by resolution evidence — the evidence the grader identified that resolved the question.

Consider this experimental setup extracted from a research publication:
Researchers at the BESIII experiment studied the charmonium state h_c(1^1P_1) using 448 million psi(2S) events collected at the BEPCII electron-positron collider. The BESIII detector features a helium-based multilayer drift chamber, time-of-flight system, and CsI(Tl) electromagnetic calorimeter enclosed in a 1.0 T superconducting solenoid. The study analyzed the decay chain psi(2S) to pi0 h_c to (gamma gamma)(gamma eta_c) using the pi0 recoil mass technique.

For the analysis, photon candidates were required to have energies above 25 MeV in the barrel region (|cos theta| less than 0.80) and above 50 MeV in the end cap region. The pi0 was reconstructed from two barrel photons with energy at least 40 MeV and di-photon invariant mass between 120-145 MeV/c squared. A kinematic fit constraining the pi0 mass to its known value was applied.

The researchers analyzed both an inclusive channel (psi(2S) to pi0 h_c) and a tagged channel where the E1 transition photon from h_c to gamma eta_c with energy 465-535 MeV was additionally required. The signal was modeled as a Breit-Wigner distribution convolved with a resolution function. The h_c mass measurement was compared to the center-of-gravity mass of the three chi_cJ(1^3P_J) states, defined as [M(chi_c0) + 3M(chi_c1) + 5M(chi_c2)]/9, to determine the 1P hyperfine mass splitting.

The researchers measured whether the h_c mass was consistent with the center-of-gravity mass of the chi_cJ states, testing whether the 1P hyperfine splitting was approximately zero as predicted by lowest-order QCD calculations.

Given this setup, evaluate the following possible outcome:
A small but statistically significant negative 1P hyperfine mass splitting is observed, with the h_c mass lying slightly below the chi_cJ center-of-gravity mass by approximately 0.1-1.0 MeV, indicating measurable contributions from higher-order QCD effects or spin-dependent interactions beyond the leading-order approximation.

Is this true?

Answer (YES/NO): NO